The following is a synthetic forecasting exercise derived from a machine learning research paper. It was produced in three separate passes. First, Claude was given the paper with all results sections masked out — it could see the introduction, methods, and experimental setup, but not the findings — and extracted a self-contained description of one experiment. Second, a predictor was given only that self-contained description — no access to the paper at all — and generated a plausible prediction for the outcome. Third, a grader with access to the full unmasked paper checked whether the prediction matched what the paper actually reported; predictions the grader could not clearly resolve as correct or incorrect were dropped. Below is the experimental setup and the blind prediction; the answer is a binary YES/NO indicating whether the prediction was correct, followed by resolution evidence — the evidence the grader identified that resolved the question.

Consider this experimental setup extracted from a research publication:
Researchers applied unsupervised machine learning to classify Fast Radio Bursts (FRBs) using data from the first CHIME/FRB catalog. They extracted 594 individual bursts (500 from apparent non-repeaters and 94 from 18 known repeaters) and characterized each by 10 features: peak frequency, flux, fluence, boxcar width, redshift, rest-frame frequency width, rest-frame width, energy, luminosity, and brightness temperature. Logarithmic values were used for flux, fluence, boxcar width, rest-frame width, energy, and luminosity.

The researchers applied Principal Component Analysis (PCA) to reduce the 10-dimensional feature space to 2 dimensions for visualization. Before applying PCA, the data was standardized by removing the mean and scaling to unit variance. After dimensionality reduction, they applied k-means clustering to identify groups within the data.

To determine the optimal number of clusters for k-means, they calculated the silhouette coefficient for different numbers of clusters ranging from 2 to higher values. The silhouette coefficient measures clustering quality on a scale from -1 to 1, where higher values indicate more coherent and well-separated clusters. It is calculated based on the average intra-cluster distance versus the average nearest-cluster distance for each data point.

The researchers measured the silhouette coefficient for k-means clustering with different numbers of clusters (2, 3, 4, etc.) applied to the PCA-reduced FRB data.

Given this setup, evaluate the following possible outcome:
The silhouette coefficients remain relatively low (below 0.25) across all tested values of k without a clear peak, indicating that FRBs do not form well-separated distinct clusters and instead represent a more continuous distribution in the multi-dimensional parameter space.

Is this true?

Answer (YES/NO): NO